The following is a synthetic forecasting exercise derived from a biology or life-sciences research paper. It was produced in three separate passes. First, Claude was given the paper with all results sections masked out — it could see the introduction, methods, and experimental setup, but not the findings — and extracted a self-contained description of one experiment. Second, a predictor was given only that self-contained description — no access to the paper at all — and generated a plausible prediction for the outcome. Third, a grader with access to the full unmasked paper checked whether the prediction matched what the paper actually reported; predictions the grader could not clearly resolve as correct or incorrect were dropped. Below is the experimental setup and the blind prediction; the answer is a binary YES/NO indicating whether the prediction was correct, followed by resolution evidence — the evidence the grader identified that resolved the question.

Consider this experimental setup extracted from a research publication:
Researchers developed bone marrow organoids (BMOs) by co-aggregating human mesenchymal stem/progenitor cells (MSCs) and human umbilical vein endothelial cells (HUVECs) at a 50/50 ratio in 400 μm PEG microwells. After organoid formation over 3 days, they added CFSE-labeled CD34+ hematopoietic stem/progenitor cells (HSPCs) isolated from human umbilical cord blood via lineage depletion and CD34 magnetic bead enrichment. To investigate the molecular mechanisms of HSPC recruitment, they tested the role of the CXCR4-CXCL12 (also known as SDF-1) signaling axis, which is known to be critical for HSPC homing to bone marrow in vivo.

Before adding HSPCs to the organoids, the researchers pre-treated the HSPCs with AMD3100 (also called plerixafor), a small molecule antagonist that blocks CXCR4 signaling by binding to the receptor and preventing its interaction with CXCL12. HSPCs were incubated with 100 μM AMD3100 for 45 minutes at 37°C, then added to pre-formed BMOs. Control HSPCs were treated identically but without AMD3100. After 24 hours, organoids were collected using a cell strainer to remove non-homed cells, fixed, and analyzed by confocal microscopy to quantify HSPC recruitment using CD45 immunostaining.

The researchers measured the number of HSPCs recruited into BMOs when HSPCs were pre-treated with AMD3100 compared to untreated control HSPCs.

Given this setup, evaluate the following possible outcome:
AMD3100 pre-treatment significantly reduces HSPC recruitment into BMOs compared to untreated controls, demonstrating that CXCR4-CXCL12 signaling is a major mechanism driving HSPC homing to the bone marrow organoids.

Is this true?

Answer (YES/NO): NO